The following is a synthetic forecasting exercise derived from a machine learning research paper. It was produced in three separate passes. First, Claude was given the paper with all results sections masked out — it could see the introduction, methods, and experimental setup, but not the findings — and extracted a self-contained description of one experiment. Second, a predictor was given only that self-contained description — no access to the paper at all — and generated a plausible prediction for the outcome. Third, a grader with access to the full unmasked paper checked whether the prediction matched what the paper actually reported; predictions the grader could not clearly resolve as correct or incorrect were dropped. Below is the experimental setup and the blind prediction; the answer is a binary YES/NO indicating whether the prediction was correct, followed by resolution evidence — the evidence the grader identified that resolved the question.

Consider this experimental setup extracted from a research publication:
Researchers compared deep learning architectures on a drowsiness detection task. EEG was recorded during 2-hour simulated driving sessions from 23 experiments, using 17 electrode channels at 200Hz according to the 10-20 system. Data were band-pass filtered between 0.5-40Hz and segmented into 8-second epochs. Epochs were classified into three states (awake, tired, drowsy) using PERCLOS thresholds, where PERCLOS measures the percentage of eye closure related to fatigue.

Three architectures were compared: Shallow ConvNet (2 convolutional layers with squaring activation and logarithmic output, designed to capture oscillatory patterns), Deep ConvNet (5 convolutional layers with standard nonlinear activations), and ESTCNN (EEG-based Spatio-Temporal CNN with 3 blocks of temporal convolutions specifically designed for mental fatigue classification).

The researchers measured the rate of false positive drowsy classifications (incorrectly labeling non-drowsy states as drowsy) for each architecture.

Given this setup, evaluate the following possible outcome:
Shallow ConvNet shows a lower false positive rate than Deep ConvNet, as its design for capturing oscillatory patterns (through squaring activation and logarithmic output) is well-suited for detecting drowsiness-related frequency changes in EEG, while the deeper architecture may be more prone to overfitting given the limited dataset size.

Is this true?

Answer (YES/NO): YES